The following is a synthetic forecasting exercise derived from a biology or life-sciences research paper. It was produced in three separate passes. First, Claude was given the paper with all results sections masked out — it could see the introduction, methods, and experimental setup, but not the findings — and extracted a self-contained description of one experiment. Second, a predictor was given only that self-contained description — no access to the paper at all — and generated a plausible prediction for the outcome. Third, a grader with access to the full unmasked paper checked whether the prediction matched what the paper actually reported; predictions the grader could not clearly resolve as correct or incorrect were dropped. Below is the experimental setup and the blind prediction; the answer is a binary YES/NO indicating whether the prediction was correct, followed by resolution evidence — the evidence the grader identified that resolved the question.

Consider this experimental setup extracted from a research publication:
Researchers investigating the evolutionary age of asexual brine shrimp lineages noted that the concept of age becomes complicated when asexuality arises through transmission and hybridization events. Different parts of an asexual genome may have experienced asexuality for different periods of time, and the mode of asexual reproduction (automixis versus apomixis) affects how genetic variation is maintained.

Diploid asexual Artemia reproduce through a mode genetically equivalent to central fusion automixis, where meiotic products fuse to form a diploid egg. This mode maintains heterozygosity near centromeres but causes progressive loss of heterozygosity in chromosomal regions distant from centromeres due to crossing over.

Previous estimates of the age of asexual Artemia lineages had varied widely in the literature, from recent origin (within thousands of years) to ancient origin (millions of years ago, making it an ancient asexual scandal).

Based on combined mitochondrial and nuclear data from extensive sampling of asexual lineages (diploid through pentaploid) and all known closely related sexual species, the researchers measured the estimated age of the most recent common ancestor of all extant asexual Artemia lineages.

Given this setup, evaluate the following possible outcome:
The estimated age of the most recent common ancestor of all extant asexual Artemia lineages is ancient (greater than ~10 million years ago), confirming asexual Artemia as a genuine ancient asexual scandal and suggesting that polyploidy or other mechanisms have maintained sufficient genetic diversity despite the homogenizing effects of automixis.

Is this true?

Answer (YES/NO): NO